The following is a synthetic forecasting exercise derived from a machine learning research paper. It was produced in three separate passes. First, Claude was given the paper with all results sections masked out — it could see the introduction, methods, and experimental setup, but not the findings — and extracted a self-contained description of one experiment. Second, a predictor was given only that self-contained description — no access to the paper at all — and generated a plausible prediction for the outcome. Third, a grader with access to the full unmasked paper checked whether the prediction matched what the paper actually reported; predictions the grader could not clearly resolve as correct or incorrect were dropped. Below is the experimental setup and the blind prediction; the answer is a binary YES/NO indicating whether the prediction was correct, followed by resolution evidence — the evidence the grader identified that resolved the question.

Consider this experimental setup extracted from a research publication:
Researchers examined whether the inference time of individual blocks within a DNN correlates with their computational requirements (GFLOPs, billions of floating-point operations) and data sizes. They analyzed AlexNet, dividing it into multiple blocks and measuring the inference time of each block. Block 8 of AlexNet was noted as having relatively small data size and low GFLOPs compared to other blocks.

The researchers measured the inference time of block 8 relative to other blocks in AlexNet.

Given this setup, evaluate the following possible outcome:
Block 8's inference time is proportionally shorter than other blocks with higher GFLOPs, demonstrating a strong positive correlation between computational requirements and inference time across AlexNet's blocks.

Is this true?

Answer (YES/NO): NO